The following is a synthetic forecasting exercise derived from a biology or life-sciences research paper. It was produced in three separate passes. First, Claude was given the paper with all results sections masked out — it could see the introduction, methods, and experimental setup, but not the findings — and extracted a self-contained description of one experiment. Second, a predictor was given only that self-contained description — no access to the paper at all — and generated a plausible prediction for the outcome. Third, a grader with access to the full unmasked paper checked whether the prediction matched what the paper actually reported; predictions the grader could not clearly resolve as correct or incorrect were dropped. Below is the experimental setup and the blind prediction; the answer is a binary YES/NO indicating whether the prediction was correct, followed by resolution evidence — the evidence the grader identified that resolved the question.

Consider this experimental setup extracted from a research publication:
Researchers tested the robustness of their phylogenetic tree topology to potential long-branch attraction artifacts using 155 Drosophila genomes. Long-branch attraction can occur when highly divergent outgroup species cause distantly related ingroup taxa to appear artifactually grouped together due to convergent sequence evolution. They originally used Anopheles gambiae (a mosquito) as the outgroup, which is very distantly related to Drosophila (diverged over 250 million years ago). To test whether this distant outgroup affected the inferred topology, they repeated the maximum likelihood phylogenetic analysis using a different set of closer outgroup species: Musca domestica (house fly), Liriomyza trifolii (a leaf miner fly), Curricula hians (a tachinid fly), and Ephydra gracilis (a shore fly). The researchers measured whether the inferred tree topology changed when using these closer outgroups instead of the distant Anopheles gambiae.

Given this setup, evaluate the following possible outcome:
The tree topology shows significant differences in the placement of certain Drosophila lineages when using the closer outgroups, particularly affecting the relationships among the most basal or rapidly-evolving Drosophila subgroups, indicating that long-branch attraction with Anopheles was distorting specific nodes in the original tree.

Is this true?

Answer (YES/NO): NO